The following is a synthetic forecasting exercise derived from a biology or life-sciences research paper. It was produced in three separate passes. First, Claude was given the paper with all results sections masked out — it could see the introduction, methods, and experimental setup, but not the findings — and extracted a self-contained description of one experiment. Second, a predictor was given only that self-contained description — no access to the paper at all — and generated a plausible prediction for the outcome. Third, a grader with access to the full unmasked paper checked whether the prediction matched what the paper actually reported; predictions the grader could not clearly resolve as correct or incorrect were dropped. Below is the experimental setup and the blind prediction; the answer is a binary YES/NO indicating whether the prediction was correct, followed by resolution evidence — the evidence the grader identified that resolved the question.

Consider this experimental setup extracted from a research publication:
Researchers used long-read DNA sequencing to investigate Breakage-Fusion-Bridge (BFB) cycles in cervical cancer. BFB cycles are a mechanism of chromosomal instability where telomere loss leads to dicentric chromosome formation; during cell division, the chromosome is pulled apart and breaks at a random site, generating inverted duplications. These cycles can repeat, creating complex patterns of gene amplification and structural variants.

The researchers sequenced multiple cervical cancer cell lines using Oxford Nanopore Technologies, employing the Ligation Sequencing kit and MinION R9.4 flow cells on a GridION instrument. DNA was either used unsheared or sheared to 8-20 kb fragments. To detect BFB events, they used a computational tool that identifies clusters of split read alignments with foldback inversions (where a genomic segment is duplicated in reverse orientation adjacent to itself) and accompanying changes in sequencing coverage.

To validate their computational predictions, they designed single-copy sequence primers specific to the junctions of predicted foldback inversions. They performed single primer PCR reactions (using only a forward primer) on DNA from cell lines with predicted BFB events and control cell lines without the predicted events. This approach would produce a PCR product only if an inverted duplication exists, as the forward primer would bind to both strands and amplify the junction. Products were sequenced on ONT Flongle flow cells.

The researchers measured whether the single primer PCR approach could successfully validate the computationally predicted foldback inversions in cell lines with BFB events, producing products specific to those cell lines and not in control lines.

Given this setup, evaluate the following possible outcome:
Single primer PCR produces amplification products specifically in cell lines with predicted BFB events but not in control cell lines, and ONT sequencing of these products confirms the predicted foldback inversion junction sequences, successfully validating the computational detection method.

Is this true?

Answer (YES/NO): YES